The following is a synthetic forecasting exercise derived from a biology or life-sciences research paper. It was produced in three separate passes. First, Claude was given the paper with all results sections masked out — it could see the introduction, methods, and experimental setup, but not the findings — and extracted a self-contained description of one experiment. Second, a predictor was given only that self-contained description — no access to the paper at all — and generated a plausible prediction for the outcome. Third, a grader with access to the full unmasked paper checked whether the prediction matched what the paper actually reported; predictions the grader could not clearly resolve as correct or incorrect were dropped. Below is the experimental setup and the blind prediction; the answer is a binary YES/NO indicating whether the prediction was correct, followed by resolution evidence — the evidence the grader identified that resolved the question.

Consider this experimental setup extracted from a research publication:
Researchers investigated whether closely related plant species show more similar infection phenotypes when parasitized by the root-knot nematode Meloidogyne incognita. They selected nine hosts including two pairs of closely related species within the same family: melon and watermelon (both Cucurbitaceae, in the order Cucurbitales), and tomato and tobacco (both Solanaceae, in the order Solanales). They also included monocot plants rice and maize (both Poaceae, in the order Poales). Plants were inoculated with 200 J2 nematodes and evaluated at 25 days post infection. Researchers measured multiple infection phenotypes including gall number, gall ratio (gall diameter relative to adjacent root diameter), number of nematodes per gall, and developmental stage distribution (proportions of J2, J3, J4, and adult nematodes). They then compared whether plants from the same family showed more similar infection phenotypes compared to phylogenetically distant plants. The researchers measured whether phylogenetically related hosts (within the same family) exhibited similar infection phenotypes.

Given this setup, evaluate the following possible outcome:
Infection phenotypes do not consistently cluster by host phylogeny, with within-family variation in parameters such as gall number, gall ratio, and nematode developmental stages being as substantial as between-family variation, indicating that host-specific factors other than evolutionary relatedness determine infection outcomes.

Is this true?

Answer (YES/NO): YES